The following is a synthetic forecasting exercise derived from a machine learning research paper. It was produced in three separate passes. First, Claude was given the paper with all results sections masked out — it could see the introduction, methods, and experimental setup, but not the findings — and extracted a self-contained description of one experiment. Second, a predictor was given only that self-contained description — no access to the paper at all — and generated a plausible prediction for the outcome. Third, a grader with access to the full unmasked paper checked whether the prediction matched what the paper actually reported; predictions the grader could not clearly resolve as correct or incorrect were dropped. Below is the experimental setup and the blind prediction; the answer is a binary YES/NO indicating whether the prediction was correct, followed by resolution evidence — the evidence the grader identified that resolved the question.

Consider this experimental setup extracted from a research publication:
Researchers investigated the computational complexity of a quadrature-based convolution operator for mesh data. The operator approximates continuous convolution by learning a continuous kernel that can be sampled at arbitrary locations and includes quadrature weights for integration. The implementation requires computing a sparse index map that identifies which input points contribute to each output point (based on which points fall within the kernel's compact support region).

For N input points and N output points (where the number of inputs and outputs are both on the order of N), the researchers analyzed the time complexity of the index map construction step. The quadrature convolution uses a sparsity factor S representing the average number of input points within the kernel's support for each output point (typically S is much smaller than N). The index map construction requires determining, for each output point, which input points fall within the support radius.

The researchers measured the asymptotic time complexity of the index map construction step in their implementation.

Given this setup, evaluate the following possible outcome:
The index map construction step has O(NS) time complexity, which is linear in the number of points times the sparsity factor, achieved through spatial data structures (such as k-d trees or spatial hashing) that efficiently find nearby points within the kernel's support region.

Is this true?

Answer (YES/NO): NO